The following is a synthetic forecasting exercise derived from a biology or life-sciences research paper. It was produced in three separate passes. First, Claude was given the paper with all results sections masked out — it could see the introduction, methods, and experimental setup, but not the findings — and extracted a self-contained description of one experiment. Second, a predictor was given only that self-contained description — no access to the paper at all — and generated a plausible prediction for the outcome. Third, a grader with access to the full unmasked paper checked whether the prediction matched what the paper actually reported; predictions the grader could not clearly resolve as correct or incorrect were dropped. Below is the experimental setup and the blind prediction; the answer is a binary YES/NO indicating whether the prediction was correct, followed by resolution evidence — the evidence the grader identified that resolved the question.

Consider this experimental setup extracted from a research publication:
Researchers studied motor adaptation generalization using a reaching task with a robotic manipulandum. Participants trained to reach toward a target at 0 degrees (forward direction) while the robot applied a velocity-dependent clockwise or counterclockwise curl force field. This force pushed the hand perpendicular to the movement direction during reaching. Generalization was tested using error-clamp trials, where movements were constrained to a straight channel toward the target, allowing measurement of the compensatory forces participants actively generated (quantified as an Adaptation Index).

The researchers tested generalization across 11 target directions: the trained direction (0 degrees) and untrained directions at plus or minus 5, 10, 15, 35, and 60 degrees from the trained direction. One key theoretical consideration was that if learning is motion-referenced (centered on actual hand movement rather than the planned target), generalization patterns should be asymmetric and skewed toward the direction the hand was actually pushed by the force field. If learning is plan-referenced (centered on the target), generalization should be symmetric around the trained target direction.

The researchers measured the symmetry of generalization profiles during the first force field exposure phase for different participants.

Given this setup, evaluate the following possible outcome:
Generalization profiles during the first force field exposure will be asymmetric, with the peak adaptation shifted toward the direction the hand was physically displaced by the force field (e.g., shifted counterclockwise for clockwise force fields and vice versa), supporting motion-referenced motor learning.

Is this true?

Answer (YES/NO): NO